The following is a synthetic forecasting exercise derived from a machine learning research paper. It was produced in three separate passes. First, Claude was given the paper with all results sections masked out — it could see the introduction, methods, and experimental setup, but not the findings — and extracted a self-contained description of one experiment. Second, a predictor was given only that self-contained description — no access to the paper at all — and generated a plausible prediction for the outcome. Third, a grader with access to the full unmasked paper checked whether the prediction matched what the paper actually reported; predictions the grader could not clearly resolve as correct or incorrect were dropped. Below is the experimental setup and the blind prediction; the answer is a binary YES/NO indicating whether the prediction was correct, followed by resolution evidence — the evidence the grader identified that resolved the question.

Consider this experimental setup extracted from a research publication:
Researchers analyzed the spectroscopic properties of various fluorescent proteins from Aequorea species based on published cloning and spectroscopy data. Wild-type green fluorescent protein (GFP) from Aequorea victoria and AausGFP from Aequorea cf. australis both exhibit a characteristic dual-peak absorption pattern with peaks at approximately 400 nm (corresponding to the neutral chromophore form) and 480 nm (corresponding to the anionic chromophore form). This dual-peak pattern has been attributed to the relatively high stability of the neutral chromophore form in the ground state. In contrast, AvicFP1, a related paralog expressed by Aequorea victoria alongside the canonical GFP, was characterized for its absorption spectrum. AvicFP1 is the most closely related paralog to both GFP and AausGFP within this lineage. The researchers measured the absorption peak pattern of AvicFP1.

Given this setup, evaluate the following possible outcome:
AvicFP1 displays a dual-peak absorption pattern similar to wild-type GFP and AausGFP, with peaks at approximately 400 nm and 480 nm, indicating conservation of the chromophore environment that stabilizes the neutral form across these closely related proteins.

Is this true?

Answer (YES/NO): NO